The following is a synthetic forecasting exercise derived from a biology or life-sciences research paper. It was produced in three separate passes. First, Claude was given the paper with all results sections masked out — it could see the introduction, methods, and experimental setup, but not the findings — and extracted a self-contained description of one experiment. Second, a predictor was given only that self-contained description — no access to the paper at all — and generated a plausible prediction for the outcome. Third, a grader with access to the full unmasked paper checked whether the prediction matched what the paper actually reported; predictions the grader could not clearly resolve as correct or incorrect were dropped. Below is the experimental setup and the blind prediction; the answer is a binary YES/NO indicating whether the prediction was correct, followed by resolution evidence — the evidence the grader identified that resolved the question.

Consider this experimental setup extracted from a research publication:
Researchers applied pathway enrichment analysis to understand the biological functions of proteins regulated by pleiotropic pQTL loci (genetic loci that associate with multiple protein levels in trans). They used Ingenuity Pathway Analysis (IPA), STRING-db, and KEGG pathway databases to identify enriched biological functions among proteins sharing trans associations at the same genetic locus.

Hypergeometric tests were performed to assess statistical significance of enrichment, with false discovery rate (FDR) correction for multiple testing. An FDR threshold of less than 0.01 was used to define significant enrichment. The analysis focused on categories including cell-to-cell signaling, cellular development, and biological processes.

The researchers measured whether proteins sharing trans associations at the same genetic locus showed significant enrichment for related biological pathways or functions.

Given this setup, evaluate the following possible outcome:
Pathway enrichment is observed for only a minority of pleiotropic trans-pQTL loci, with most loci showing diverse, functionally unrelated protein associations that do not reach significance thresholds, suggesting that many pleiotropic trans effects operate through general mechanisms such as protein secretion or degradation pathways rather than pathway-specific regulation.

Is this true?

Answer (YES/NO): NO